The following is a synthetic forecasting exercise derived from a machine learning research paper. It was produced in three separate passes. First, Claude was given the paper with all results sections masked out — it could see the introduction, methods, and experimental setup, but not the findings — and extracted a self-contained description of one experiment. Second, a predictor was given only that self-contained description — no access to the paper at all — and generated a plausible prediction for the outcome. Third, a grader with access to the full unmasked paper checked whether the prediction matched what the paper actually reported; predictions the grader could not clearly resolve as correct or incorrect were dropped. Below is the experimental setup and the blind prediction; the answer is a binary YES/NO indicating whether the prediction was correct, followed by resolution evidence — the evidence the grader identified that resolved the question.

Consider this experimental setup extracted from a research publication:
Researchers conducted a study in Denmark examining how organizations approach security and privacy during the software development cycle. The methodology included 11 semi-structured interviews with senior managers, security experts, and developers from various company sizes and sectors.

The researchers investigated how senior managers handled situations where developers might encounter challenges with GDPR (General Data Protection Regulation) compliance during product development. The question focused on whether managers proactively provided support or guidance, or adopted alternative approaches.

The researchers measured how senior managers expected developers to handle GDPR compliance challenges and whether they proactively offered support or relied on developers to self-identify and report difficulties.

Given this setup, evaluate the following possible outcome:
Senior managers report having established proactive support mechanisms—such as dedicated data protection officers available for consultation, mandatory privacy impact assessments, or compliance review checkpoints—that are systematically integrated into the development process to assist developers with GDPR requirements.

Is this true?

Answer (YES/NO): NO